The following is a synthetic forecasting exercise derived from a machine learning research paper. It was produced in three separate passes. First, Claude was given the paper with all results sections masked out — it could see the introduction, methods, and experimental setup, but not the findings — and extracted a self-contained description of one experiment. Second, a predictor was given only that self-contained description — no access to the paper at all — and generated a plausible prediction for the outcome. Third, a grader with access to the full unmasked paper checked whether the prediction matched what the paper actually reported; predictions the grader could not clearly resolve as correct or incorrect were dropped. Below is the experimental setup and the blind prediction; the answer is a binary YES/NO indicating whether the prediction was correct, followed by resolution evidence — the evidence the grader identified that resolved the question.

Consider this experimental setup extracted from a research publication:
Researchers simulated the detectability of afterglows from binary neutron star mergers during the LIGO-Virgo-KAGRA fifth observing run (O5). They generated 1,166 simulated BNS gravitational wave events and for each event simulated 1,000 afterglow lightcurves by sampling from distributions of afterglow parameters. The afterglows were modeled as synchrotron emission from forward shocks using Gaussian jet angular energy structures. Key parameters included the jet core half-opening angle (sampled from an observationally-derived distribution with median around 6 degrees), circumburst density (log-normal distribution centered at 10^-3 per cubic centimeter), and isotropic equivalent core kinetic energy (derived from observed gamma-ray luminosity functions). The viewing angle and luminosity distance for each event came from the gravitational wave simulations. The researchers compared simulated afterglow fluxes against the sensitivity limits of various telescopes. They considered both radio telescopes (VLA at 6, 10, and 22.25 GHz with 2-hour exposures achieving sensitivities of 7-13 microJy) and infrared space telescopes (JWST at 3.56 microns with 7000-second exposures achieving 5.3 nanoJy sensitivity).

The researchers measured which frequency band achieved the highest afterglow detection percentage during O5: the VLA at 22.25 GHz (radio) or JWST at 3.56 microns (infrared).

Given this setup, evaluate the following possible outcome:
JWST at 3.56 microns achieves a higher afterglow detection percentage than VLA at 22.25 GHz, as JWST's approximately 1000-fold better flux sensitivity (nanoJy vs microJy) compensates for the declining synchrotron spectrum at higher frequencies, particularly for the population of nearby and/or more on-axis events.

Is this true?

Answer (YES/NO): YES